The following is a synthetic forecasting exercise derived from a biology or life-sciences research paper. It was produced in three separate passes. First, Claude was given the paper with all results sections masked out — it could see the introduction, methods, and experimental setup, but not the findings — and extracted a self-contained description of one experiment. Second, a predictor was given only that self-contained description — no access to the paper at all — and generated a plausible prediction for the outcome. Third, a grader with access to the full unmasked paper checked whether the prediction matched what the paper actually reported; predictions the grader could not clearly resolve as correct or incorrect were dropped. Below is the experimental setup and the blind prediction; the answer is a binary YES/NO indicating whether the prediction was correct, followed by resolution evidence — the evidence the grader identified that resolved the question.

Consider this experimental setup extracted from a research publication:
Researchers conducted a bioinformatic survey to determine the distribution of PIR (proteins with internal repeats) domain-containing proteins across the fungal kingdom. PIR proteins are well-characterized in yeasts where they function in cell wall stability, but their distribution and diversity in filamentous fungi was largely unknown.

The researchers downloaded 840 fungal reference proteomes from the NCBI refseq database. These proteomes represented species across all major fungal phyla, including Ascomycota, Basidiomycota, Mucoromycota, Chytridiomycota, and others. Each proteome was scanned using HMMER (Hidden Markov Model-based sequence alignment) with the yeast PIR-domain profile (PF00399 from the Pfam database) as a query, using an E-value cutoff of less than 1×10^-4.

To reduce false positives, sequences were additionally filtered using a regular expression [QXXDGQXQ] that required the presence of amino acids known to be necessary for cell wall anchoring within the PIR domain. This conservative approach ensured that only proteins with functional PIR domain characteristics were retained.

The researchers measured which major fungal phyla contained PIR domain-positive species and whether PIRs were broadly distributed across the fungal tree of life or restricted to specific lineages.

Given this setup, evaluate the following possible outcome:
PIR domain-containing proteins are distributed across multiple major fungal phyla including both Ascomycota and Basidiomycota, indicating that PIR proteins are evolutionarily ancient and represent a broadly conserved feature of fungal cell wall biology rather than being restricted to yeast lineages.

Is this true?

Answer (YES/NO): NO